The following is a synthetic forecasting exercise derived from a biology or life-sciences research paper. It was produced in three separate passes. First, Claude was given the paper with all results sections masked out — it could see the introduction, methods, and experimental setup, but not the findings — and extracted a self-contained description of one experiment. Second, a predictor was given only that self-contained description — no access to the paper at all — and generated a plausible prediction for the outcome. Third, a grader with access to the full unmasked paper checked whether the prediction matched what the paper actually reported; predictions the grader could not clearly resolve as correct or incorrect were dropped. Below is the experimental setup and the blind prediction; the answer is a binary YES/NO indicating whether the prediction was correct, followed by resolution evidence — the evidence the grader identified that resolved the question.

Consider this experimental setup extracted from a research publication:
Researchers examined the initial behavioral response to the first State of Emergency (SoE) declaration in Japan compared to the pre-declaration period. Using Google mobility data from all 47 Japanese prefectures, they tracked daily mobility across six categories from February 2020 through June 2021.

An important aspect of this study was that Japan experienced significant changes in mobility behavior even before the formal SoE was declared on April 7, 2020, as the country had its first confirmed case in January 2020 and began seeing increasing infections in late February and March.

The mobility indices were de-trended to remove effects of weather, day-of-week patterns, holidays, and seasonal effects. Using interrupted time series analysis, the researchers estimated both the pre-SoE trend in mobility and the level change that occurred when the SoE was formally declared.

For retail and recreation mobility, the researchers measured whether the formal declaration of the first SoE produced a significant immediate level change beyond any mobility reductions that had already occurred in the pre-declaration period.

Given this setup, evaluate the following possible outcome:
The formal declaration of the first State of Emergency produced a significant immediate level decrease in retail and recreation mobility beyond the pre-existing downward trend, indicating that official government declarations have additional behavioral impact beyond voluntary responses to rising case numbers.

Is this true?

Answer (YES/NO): YES